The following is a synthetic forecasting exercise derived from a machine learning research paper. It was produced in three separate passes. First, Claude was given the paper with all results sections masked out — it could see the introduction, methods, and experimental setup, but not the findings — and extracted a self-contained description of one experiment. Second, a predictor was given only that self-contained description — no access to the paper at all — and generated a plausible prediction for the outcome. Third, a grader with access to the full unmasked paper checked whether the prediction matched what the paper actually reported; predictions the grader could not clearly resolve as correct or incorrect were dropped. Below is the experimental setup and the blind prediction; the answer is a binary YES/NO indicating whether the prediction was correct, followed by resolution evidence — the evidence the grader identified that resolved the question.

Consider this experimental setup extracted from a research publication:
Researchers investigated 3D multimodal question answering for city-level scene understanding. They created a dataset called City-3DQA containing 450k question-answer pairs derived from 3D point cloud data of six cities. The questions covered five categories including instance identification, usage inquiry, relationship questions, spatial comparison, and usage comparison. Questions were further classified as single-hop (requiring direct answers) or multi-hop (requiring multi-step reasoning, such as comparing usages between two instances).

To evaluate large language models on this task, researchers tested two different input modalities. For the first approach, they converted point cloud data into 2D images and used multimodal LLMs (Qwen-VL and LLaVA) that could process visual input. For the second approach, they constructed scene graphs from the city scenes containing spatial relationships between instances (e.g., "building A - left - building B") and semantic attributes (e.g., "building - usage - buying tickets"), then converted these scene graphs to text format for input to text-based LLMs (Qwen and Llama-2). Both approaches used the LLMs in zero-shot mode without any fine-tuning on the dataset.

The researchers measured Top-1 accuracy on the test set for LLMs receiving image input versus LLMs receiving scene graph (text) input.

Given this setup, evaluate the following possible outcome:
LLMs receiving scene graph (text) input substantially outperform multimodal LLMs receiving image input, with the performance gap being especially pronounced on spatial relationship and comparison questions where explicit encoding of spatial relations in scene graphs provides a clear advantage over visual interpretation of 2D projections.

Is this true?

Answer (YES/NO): NO